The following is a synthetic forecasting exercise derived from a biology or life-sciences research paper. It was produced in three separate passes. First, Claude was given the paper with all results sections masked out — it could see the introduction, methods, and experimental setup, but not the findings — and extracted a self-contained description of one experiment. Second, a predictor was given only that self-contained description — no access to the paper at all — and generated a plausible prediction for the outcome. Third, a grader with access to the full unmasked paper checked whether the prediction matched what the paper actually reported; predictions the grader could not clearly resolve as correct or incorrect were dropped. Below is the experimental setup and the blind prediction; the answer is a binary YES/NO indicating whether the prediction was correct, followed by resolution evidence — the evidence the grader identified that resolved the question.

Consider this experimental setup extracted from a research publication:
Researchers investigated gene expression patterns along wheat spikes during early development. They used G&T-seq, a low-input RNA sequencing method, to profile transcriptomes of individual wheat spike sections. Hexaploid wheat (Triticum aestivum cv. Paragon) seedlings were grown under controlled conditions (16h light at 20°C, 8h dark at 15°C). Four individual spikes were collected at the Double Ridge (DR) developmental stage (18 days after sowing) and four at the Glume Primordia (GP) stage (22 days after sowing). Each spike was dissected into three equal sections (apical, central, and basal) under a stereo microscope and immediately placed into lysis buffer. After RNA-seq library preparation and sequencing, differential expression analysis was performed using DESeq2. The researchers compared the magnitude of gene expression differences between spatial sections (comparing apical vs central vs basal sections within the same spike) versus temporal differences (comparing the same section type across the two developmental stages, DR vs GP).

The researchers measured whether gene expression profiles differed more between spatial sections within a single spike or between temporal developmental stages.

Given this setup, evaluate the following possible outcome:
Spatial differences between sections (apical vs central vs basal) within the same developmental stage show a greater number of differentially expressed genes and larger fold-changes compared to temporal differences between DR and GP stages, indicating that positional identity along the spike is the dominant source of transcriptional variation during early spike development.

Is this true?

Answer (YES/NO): NO